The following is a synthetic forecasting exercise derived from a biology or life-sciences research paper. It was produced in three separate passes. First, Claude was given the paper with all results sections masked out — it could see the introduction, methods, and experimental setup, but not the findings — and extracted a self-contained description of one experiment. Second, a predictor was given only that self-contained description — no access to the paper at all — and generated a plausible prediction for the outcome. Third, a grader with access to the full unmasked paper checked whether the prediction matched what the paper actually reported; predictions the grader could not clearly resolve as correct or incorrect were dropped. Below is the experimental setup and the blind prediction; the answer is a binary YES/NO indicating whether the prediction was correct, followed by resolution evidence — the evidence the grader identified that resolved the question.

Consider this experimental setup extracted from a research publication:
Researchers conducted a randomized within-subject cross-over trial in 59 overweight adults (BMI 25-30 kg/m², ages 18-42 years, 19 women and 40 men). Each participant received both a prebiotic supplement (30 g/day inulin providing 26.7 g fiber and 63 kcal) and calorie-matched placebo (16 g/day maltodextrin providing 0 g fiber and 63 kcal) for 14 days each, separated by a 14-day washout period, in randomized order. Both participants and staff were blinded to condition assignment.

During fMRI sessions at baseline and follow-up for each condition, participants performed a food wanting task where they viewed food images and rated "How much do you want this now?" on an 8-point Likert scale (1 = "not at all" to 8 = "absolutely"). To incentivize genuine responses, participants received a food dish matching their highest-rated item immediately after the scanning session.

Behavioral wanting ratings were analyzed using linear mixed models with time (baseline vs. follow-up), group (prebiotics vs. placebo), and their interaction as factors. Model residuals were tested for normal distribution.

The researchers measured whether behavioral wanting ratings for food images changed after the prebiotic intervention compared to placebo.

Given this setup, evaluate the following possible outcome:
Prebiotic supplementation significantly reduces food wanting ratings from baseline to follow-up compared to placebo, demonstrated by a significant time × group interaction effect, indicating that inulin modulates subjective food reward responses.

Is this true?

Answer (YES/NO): NO